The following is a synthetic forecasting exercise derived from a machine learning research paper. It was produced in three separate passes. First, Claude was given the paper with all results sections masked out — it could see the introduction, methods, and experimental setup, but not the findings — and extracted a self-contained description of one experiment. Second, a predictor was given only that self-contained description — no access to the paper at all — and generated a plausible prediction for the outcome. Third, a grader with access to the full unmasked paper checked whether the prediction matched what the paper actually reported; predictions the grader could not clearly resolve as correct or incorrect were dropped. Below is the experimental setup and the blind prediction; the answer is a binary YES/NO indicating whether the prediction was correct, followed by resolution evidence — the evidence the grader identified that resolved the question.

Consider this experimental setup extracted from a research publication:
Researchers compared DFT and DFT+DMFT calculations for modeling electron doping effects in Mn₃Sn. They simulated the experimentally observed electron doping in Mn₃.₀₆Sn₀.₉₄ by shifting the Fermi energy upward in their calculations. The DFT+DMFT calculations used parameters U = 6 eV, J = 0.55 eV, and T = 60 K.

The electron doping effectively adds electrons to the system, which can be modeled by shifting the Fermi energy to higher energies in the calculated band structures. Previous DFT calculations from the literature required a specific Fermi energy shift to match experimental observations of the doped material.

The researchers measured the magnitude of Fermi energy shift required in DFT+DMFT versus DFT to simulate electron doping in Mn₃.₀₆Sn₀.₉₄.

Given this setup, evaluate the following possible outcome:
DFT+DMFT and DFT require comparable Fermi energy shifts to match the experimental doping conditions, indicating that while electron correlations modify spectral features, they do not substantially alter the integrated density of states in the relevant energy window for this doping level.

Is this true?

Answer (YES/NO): NO